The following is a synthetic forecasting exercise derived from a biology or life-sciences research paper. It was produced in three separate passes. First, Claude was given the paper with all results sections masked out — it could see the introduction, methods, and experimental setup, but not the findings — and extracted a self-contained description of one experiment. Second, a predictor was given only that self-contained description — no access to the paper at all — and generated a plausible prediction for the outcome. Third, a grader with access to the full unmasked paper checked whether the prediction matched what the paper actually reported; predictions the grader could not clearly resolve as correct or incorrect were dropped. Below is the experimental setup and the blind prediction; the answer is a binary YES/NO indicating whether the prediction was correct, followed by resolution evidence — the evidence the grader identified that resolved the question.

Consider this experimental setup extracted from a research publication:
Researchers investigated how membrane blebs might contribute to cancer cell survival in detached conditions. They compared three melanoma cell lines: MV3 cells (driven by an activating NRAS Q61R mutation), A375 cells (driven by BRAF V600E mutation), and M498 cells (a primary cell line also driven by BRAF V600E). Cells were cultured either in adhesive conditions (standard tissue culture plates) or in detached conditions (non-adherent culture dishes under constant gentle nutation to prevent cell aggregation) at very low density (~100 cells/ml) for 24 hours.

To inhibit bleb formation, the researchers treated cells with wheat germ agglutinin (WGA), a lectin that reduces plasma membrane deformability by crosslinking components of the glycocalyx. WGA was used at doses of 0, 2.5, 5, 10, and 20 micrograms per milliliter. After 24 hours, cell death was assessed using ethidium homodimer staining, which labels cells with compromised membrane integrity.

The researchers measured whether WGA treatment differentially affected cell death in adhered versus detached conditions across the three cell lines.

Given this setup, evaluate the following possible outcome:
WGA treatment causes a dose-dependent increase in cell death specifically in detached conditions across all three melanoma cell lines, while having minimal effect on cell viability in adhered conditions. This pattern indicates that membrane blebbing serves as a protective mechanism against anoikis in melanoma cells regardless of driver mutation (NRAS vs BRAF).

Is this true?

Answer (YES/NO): NO